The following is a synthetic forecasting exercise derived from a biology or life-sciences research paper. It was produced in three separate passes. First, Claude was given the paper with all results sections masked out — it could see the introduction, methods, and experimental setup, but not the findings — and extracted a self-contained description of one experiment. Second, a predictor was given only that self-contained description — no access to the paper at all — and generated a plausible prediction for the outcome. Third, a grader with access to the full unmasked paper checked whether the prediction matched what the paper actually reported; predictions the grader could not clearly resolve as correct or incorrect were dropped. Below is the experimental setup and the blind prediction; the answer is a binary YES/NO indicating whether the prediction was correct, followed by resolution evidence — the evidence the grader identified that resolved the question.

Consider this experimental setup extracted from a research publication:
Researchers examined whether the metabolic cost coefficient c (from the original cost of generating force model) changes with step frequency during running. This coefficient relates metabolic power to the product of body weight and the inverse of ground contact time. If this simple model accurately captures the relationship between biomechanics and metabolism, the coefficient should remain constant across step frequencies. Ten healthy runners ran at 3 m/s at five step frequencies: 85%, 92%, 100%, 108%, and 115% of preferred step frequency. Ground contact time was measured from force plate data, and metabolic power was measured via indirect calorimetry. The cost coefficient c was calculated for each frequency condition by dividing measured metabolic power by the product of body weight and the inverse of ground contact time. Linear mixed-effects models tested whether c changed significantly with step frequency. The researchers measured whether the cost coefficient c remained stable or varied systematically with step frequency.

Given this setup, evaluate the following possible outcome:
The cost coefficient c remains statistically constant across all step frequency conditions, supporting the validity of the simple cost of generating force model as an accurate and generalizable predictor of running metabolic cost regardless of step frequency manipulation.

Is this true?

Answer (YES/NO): NO